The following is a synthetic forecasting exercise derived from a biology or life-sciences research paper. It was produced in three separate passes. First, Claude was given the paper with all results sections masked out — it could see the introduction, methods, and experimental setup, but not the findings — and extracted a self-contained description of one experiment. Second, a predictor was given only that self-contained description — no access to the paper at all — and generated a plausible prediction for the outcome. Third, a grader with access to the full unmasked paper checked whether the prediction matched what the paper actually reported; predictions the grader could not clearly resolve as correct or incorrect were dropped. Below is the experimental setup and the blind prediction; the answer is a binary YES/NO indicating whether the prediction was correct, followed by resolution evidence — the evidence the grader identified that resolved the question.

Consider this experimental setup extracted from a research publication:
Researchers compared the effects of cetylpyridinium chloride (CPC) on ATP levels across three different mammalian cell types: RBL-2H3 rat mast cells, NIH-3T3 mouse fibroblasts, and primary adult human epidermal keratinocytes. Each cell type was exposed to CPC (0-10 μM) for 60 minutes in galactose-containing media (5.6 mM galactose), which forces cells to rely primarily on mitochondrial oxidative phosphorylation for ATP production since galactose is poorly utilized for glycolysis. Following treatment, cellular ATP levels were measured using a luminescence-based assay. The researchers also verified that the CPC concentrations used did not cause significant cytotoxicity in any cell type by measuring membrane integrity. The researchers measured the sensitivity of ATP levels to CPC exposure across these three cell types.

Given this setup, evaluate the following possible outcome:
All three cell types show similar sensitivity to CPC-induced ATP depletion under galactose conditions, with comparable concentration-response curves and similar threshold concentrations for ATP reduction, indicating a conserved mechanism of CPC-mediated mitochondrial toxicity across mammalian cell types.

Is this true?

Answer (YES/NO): NO